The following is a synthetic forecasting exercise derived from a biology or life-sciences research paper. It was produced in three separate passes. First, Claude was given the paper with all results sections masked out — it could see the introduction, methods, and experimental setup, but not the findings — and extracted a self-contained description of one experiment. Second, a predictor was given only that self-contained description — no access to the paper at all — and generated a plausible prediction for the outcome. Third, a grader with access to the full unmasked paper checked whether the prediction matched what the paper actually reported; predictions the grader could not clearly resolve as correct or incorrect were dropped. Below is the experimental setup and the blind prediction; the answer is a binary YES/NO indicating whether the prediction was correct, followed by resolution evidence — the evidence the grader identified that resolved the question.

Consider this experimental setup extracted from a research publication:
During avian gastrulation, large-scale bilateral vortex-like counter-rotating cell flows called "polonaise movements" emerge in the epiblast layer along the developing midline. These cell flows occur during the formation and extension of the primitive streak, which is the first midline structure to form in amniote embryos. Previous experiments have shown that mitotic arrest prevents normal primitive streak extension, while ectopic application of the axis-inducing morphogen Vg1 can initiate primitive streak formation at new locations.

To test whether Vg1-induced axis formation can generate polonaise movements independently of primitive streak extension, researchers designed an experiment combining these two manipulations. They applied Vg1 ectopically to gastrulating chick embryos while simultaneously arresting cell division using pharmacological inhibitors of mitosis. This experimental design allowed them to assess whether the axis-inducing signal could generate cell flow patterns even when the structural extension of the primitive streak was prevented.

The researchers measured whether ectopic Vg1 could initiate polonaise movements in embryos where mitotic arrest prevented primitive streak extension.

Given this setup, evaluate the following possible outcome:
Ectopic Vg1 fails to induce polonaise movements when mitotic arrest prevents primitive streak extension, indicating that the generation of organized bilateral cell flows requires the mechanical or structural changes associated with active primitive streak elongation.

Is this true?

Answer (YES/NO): NO